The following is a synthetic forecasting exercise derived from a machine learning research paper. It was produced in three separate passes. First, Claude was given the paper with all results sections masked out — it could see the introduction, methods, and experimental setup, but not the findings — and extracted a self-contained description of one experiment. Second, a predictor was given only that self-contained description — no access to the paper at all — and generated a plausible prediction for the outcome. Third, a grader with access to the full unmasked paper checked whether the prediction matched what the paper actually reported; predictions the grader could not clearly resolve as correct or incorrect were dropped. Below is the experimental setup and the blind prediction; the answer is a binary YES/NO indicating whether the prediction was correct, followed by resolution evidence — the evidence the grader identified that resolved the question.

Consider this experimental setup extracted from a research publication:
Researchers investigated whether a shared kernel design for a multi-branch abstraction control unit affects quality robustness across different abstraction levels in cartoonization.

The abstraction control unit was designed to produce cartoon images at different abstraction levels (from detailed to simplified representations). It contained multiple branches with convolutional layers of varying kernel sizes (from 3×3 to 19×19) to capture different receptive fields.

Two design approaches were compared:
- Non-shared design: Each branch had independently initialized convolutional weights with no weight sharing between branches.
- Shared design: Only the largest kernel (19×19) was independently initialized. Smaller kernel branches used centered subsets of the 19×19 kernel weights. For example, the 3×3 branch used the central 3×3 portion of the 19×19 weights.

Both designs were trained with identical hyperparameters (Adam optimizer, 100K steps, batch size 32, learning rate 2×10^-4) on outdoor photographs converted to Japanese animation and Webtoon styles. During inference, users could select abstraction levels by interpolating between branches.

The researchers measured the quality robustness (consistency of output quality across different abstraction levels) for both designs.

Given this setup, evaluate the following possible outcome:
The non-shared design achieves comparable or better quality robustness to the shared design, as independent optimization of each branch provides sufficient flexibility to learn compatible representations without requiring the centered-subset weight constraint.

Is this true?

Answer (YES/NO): NO